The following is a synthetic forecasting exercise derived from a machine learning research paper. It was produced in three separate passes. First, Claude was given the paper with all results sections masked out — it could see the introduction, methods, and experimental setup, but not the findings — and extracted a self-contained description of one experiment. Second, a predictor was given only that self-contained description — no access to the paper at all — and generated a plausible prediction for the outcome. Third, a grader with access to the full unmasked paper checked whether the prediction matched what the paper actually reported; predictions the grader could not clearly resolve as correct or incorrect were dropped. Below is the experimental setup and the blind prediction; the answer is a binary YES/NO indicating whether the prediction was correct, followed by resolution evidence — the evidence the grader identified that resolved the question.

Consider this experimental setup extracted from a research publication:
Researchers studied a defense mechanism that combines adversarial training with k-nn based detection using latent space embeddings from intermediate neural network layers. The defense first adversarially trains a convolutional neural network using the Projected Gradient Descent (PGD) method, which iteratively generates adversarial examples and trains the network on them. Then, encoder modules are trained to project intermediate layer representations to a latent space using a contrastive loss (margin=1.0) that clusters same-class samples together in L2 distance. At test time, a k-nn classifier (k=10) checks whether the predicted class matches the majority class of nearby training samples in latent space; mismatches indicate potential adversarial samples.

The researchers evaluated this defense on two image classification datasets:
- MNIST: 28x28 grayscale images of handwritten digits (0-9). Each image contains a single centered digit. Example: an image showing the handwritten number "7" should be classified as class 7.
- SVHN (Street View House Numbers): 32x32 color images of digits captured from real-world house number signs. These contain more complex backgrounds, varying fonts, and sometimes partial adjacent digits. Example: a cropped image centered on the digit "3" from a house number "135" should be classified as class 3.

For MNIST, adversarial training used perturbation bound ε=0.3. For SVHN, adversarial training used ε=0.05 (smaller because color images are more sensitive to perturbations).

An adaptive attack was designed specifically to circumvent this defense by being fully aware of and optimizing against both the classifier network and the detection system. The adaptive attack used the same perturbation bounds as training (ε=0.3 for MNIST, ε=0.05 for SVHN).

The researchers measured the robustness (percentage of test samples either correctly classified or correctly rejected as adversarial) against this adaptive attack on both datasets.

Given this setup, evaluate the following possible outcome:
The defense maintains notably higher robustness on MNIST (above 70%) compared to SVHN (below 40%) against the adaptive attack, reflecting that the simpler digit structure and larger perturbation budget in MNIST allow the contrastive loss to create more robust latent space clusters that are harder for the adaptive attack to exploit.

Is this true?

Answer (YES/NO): NO